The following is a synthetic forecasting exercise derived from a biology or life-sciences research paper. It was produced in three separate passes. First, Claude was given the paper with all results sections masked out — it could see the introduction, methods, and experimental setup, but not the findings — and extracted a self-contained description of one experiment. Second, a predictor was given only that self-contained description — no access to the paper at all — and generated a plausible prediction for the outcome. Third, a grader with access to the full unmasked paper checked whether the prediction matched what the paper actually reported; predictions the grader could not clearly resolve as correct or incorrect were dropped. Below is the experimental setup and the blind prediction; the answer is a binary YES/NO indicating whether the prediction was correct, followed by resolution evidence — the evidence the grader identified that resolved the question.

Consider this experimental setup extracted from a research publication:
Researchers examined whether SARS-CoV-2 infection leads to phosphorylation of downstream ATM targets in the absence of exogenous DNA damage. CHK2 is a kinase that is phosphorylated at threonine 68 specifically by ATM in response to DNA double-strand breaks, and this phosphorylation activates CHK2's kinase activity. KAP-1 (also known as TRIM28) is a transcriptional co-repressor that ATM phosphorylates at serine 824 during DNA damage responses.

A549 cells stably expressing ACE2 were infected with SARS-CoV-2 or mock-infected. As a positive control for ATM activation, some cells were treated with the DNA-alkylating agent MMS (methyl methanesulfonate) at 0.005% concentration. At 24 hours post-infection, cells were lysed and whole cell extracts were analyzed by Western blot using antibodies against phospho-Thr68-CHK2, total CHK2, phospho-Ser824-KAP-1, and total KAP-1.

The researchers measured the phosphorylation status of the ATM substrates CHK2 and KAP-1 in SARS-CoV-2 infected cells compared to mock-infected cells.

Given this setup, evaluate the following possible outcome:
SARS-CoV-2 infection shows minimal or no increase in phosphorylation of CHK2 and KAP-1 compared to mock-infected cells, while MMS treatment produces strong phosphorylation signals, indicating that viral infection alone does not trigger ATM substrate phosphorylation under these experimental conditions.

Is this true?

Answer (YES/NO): YES